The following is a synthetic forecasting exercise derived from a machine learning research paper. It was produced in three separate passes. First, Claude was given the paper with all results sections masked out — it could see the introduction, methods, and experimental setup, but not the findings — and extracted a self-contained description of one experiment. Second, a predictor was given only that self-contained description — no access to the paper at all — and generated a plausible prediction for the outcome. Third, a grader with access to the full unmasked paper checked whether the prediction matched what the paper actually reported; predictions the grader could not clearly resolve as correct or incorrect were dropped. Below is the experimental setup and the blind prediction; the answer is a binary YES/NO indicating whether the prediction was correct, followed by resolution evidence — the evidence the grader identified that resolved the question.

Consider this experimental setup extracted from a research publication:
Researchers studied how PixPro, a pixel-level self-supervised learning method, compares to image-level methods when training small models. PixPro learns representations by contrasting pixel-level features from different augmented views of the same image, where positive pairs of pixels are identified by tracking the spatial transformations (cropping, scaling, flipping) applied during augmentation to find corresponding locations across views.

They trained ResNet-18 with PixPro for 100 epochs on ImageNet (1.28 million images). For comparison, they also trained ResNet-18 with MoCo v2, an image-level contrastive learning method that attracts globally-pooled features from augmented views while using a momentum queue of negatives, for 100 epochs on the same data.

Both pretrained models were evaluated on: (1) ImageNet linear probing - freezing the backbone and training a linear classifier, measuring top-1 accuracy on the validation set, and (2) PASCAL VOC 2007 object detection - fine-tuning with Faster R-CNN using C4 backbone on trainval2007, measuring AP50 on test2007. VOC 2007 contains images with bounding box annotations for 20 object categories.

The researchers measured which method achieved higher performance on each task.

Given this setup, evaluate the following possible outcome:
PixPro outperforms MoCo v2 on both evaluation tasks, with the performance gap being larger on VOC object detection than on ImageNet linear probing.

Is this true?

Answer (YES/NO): NO